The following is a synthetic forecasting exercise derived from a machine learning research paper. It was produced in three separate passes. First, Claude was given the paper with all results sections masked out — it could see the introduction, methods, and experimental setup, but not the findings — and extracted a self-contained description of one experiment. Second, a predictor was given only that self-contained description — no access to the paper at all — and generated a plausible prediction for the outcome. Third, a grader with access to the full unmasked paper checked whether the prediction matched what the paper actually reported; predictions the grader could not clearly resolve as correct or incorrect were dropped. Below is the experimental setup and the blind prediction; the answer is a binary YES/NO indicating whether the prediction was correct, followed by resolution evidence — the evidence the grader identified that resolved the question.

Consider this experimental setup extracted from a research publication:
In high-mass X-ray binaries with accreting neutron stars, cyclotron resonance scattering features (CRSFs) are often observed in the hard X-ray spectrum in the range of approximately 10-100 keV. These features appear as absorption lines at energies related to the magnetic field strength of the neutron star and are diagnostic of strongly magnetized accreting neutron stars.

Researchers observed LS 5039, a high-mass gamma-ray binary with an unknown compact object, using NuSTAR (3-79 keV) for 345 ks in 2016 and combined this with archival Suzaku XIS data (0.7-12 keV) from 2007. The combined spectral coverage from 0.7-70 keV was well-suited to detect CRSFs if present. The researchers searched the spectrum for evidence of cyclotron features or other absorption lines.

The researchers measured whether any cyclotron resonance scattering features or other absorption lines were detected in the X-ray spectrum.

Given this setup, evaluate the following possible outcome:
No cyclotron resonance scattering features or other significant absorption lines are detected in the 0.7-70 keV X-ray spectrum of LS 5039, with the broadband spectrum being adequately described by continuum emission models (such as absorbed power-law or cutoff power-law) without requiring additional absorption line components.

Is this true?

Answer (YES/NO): YES